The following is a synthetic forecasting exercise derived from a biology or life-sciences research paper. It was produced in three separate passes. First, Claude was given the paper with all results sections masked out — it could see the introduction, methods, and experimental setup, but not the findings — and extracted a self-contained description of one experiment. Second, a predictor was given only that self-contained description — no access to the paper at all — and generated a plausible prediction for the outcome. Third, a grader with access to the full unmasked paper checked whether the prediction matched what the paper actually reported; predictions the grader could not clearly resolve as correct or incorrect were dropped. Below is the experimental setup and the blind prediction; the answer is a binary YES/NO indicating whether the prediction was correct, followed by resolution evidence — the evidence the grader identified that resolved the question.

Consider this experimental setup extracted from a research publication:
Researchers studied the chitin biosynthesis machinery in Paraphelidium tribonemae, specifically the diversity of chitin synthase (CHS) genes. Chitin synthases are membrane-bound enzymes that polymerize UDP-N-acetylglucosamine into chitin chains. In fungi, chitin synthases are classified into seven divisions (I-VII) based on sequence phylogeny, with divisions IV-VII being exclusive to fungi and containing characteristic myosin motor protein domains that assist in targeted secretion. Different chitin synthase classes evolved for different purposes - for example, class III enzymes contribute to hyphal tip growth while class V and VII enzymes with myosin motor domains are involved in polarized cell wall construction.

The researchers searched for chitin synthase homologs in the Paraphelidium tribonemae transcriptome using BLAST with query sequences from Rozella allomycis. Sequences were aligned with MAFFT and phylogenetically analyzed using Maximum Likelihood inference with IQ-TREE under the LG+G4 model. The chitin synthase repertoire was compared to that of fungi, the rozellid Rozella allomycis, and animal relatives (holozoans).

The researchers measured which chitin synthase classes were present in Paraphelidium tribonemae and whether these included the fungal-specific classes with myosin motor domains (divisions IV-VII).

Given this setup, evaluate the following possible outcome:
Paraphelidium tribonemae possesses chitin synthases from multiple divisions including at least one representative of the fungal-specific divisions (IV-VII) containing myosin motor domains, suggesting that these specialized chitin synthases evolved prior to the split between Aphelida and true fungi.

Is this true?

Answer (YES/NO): YES